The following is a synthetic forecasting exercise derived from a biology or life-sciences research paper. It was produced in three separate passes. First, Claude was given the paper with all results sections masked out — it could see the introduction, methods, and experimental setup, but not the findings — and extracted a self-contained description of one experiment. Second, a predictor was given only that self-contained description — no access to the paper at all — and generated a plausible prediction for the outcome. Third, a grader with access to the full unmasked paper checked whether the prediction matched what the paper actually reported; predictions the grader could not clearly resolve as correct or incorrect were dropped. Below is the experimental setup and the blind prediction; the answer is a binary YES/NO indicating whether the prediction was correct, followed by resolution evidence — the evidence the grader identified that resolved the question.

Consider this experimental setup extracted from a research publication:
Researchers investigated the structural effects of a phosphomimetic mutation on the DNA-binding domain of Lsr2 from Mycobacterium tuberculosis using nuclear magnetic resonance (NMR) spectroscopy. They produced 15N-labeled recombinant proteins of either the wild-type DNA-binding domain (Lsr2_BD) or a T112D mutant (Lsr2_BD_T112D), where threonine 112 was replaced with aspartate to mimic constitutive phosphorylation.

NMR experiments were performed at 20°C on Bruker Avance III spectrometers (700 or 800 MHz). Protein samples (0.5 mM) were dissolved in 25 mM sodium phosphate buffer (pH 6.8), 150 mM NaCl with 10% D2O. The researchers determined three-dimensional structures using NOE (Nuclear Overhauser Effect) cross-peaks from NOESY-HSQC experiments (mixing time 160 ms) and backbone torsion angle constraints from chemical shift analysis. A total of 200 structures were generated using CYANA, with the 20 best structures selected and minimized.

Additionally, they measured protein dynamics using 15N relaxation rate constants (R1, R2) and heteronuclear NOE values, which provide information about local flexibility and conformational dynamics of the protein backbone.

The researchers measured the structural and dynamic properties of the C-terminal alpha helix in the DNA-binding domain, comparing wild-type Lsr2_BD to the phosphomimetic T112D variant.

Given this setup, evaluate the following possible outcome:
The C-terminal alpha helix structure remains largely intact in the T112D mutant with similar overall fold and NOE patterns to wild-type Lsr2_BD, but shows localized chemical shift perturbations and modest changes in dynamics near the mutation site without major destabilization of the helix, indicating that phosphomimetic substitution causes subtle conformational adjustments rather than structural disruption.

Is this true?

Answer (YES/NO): NO